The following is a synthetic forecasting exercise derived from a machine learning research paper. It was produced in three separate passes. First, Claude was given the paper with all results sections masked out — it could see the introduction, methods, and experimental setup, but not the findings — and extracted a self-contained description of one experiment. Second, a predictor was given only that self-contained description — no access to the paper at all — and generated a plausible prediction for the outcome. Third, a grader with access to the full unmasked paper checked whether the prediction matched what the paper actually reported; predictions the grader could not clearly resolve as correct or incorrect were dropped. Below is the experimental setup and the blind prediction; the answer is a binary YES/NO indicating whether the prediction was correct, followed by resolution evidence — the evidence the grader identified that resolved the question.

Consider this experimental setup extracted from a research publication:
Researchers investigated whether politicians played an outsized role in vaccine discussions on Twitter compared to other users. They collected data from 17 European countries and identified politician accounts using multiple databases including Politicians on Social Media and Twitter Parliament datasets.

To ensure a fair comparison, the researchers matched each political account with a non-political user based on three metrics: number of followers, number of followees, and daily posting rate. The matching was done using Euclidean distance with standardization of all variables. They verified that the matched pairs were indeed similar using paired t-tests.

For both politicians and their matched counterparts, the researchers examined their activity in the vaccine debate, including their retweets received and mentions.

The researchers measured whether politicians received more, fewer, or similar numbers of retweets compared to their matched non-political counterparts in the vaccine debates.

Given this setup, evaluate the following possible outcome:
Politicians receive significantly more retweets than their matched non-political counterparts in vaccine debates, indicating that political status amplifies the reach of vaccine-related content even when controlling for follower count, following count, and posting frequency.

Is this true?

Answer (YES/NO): NO